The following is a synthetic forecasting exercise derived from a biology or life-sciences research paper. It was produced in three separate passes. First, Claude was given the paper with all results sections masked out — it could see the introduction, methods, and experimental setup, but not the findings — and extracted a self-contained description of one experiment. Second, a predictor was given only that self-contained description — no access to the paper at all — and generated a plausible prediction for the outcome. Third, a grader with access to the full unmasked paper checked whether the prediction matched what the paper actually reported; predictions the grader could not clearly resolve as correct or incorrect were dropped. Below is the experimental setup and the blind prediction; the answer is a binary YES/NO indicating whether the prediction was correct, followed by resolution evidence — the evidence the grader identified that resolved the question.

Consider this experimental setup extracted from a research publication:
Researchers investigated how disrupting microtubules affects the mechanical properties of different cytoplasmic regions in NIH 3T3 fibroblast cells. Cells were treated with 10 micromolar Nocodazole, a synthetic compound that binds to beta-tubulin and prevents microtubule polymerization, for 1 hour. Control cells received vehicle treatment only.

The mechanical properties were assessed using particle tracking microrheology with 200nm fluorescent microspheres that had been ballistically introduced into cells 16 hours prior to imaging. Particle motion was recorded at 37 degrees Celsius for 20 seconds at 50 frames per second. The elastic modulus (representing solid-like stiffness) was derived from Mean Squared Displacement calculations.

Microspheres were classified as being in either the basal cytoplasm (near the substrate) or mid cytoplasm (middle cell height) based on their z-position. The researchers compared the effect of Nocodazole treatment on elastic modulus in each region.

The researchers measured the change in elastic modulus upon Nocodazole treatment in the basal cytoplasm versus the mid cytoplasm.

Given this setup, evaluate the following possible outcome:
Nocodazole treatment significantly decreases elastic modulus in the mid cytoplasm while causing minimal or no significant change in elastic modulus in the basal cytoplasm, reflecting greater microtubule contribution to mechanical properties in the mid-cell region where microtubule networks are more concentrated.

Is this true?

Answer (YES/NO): NO